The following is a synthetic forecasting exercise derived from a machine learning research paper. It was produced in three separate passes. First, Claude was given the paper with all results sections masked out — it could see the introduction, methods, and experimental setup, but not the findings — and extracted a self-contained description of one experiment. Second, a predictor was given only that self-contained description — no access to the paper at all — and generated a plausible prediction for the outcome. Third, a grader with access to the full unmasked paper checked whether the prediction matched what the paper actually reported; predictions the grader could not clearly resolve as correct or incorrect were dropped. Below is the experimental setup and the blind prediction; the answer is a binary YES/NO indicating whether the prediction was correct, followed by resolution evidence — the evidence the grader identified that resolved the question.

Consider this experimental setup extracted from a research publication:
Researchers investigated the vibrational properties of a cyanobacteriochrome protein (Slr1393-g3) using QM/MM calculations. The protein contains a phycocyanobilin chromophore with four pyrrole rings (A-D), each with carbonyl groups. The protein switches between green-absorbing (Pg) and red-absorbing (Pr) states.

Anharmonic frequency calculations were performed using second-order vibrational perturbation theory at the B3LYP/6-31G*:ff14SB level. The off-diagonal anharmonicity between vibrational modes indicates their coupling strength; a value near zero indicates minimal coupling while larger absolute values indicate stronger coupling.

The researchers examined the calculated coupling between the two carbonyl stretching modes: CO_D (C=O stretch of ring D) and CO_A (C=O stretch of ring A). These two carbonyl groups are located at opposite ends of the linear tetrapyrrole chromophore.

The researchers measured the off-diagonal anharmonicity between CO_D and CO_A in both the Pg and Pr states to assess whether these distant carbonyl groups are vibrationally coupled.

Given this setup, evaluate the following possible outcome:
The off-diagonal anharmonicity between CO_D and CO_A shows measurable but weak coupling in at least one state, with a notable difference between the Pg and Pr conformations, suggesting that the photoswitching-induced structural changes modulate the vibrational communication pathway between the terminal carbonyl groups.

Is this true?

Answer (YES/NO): NO